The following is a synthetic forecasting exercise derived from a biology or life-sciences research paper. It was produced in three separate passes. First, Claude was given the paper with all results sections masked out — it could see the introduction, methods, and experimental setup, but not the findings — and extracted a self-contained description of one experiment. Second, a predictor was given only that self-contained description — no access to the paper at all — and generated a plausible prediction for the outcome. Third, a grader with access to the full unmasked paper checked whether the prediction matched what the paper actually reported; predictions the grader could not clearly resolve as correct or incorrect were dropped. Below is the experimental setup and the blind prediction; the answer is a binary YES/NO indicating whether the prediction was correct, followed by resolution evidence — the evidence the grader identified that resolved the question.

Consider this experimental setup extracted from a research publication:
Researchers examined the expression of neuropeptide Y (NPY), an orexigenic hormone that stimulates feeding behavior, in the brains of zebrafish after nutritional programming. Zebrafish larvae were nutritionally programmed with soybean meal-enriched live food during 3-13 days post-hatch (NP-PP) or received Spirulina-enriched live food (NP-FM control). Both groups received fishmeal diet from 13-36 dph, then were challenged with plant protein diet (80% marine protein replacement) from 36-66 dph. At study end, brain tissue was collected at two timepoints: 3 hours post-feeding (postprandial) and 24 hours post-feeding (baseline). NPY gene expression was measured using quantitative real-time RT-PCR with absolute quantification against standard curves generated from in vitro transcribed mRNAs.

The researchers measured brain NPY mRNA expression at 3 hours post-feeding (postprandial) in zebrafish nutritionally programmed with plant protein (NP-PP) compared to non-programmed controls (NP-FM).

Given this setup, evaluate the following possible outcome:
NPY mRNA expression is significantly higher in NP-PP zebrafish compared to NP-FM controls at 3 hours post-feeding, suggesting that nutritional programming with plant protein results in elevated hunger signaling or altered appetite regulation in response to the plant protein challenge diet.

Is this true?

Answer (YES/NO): NO